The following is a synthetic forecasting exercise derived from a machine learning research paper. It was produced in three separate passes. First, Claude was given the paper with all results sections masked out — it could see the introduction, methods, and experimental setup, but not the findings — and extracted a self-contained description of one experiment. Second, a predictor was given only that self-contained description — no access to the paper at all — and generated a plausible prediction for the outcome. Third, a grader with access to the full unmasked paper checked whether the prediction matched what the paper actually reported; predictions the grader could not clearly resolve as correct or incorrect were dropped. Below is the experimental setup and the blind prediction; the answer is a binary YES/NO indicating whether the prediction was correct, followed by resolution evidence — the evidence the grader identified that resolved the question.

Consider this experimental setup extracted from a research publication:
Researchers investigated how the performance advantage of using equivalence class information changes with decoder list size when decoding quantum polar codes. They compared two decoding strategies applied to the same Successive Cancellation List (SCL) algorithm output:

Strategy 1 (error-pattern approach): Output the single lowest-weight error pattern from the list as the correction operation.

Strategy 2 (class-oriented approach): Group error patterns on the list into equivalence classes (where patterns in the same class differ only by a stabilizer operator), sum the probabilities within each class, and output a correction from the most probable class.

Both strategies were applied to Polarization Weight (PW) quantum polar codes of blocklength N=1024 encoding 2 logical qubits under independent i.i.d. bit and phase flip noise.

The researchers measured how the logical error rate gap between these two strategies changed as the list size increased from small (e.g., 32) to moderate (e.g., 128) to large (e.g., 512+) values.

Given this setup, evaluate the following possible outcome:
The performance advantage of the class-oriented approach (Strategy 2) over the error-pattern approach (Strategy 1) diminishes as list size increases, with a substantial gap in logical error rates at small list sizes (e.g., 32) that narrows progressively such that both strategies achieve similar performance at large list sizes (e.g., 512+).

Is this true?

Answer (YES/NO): NO